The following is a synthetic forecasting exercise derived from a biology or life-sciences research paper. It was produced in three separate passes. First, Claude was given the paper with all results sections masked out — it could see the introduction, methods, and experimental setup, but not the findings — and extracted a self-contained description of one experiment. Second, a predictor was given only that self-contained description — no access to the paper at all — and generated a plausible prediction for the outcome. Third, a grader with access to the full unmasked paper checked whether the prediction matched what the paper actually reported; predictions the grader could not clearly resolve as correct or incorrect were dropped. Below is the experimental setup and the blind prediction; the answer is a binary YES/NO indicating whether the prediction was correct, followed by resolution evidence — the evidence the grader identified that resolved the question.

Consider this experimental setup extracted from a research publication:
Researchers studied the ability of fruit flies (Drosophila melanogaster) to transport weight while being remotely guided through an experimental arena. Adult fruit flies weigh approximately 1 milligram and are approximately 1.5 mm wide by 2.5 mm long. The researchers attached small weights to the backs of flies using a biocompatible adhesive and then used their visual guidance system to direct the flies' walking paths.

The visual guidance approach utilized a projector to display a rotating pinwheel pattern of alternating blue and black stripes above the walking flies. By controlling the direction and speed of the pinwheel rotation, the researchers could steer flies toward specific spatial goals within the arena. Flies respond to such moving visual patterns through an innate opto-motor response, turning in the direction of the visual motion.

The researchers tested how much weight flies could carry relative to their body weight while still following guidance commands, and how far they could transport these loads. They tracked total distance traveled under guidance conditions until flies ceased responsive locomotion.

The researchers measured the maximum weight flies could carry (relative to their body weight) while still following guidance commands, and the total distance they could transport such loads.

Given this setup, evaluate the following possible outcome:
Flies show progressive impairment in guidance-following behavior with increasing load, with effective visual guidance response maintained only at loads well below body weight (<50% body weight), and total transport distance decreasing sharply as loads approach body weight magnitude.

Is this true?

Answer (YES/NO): NO